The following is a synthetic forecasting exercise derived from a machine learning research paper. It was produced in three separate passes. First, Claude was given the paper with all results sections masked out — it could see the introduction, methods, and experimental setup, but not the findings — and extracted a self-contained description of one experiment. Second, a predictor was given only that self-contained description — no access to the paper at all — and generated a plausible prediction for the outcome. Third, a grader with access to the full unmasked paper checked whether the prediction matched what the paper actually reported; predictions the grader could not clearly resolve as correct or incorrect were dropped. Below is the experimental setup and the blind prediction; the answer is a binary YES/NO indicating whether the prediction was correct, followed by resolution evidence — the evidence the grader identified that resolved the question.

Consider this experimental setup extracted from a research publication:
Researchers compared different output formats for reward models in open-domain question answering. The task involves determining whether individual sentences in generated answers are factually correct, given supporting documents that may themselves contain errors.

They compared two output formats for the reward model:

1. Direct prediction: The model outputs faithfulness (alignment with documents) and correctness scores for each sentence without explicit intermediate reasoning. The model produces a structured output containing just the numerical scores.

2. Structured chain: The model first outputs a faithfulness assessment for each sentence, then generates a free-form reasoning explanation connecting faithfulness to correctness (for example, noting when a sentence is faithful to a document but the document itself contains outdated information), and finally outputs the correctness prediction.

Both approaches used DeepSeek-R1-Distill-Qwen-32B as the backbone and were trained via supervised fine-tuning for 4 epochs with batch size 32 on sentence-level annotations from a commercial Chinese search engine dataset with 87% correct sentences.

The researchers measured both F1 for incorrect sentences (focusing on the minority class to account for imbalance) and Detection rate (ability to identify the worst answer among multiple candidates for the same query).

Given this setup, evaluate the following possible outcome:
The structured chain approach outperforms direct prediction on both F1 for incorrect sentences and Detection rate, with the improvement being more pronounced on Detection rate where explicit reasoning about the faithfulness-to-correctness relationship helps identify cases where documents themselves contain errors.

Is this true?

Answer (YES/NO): NO